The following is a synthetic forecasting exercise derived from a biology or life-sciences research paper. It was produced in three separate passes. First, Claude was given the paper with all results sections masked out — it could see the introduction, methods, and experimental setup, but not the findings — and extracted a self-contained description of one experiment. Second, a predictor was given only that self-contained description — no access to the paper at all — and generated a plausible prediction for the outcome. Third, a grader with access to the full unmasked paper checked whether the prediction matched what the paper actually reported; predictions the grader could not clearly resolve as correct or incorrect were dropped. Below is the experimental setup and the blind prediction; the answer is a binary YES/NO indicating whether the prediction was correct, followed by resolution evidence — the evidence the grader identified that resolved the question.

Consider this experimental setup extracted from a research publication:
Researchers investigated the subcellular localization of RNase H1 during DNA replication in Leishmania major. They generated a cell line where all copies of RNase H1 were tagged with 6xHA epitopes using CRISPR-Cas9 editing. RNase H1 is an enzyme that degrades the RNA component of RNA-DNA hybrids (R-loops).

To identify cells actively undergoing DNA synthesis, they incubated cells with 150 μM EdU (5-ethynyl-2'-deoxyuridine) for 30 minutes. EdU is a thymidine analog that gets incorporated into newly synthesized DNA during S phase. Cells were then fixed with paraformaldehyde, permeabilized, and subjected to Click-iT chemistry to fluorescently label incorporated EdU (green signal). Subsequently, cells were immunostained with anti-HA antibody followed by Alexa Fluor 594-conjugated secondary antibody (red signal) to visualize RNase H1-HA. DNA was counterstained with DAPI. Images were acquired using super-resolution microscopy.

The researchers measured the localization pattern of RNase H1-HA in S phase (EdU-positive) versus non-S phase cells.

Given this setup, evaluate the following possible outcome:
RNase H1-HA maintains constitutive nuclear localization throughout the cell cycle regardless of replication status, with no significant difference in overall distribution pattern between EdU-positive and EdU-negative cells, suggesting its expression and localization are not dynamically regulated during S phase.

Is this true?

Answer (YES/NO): NO